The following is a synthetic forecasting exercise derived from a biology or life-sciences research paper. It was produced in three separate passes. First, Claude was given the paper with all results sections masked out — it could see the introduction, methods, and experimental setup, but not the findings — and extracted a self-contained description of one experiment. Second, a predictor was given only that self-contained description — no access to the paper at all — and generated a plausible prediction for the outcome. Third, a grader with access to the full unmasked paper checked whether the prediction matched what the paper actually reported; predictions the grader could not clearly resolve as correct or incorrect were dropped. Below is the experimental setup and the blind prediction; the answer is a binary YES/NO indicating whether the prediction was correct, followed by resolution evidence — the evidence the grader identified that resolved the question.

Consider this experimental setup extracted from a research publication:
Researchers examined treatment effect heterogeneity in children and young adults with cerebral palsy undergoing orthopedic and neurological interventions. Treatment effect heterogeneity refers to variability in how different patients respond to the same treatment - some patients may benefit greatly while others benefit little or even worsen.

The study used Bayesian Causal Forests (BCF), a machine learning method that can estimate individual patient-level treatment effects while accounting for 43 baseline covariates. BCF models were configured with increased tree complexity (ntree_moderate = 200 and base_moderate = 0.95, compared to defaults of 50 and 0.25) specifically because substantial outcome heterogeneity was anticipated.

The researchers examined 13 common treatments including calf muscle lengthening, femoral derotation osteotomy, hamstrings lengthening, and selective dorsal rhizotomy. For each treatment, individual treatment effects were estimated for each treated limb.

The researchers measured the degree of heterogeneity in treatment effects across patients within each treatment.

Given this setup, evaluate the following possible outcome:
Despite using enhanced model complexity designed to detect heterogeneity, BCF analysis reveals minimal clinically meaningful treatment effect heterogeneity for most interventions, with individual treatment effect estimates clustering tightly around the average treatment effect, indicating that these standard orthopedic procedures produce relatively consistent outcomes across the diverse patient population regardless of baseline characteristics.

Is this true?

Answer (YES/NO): NO